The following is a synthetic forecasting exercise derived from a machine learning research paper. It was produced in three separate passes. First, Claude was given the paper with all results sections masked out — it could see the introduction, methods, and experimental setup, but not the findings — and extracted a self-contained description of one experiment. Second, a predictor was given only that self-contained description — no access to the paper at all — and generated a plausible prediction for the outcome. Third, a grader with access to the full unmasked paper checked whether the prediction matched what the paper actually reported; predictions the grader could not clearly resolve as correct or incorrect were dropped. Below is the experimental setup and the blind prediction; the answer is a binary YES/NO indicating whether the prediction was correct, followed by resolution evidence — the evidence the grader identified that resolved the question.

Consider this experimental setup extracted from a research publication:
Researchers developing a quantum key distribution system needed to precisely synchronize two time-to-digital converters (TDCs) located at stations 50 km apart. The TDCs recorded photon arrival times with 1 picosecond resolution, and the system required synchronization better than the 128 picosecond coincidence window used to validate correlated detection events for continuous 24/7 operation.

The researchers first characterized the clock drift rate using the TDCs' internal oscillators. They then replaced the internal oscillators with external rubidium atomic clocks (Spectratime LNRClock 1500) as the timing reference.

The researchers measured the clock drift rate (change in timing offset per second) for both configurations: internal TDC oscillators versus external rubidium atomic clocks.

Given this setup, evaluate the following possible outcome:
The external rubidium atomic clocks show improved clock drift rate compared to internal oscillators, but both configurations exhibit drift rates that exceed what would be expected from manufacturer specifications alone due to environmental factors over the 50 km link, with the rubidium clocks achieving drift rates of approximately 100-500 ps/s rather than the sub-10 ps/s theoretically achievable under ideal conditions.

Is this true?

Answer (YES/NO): YES